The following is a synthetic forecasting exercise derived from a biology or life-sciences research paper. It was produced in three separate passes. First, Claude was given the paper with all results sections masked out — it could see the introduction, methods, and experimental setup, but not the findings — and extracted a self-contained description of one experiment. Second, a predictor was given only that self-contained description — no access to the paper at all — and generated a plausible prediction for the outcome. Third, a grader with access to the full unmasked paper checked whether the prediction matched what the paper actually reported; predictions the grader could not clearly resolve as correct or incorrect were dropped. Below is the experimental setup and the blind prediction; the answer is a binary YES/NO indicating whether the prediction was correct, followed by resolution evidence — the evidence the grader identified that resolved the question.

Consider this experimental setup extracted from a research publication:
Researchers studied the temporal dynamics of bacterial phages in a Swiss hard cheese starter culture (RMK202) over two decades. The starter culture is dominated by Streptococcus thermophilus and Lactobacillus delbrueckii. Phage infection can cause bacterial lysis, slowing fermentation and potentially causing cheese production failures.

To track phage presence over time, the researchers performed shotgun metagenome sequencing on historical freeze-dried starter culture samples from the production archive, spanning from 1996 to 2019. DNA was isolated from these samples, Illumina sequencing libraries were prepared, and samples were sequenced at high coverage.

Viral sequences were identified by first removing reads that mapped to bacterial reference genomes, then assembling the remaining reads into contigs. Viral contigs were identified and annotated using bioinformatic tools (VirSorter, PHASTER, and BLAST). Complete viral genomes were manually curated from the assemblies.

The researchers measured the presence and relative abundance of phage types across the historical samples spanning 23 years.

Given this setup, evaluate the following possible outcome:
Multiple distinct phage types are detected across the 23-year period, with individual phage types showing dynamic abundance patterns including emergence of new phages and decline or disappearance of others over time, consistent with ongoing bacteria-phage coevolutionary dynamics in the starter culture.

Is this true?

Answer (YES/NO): NO